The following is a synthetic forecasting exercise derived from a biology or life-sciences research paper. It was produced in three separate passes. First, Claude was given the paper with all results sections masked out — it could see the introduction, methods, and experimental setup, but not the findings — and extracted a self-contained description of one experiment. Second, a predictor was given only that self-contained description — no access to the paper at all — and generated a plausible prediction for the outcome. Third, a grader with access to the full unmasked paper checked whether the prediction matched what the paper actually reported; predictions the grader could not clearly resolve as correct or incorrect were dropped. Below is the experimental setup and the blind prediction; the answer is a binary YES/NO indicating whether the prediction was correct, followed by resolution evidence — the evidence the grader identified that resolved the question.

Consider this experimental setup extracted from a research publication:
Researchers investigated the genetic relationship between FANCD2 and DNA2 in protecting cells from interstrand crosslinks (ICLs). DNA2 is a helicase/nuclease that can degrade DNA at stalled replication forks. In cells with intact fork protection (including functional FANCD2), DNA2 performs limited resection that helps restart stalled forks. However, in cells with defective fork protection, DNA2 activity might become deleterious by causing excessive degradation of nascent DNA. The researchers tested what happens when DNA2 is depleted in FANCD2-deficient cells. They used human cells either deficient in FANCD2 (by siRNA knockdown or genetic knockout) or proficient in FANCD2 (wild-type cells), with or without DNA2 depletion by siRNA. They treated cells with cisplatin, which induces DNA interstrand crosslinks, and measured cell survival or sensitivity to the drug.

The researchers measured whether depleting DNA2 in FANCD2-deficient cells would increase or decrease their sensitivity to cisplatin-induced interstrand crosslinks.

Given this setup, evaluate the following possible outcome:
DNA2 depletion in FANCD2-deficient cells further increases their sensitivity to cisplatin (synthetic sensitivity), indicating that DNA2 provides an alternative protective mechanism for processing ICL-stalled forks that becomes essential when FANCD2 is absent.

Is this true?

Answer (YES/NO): NO